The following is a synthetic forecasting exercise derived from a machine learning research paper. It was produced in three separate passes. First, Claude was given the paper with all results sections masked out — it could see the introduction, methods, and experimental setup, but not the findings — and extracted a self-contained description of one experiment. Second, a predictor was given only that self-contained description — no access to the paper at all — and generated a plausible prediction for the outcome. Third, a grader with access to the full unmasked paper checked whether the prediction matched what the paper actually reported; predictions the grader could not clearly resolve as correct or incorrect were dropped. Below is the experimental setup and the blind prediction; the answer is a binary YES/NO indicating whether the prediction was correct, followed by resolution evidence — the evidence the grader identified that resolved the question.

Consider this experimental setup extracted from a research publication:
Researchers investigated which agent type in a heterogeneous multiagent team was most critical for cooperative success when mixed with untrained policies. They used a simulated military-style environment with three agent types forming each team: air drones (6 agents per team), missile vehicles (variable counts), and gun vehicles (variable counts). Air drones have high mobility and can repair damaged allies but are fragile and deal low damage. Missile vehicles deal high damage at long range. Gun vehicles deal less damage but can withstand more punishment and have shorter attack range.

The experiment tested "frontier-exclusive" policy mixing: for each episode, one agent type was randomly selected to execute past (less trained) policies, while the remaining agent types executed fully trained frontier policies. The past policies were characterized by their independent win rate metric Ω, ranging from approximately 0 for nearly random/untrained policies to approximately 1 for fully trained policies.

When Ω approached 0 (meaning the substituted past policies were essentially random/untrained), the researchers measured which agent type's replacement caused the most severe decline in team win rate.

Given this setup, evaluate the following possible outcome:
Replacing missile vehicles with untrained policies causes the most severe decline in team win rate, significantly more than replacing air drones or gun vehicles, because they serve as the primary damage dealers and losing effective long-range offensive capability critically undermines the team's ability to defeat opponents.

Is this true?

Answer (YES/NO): NO